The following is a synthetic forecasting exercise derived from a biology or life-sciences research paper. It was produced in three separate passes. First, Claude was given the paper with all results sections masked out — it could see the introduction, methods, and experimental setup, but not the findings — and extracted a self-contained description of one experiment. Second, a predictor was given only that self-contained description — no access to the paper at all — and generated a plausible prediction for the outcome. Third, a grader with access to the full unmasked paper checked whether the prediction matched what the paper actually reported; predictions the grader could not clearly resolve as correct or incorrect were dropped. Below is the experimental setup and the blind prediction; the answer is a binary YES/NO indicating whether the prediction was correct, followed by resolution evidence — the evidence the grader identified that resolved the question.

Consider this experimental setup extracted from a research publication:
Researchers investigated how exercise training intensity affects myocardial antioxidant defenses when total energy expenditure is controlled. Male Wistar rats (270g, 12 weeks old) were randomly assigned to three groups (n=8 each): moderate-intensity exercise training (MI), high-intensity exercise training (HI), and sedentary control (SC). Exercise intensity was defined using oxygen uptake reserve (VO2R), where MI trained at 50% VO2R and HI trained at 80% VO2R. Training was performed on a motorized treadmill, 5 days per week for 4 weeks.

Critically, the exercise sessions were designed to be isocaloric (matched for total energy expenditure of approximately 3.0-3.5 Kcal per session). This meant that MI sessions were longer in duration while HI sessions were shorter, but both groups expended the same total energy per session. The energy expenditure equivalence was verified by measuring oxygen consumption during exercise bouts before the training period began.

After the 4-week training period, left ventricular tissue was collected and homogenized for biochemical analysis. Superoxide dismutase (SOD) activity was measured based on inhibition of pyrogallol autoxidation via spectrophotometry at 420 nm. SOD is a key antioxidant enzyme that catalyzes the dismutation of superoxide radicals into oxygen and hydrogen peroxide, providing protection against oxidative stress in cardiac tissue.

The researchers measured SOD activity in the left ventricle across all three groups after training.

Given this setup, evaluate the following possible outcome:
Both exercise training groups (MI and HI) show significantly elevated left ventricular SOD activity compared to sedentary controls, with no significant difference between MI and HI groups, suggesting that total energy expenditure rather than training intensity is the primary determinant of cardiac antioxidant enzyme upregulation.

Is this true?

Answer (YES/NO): NO